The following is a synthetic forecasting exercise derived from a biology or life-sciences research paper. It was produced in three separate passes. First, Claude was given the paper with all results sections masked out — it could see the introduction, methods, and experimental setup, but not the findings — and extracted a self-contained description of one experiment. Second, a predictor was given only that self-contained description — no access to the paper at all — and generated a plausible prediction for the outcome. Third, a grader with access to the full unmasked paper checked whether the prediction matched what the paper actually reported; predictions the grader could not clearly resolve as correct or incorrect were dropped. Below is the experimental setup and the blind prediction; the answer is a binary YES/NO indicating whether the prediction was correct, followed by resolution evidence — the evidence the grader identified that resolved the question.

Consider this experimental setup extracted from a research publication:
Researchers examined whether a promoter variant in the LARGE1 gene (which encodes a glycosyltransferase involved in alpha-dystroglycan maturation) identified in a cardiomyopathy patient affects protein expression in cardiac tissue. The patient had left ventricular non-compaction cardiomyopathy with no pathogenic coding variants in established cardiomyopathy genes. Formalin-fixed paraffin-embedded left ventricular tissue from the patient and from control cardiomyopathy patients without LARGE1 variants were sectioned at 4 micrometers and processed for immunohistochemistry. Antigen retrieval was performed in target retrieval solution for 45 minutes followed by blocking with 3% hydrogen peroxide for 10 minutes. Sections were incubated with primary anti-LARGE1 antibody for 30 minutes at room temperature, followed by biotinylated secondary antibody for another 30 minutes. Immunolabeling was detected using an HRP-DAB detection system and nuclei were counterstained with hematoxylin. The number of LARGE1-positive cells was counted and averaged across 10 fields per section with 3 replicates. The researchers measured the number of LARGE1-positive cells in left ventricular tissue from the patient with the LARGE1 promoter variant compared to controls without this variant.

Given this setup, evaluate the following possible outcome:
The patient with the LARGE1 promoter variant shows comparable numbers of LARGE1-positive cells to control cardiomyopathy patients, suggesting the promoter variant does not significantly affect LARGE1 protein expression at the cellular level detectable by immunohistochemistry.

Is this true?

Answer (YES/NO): NO